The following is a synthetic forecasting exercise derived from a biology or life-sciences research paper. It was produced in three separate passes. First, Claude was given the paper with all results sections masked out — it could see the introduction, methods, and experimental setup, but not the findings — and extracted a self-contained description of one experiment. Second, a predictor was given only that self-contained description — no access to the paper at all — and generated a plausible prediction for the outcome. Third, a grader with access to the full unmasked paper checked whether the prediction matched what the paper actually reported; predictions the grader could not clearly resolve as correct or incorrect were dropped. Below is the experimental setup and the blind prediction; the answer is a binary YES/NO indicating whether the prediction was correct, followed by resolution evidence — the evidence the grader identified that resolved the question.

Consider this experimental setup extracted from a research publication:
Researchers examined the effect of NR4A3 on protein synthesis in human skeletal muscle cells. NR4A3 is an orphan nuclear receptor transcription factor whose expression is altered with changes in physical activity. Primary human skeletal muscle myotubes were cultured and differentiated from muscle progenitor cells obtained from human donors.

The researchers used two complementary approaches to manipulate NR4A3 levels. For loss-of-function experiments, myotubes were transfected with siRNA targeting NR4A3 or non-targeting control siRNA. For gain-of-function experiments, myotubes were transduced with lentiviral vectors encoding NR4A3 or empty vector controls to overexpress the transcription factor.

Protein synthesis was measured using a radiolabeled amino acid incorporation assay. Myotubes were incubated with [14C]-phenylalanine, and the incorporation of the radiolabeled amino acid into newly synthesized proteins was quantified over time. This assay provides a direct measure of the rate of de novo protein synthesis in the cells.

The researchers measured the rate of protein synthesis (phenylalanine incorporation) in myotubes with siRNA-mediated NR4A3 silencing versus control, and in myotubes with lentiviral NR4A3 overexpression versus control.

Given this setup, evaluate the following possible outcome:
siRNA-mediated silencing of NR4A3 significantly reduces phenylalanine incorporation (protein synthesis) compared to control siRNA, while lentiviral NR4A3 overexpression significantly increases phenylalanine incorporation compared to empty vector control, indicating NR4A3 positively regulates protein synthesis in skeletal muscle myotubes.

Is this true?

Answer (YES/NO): NO